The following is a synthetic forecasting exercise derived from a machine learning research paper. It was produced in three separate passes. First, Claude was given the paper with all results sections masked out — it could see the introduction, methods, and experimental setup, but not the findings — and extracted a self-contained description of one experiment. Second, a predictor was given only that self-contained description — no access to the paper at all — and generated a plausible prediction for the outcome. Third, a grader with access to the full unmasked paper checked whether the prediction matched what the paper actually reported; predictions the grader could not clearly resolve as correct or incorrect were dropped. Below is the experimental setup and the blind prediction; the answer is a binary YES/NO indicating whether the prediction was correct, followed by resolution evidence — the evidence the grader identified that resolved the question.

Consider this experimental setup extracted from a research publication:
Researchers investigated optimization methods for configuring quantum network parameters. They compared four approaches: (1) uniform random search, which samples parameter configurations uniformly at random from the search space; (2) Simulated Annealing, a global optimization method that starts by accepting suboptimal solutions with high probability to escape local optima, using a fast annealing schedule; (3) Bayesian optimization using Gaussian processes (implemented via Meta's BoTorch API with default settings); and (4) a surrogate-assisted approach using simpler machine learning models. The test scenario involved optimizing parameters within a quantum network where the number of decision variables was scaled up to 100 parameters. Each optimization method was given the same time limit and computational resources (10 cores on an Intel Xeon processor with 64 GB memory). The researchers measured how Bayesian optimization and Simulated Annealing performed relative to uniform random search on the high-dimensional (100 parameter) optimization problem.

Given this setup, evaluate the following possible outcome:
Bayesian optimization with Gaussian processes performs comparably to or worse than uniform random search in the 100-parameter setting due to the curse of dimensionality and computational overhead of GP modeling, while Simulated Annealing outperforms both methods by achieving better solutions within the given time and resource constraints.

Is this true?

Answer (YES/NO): NO